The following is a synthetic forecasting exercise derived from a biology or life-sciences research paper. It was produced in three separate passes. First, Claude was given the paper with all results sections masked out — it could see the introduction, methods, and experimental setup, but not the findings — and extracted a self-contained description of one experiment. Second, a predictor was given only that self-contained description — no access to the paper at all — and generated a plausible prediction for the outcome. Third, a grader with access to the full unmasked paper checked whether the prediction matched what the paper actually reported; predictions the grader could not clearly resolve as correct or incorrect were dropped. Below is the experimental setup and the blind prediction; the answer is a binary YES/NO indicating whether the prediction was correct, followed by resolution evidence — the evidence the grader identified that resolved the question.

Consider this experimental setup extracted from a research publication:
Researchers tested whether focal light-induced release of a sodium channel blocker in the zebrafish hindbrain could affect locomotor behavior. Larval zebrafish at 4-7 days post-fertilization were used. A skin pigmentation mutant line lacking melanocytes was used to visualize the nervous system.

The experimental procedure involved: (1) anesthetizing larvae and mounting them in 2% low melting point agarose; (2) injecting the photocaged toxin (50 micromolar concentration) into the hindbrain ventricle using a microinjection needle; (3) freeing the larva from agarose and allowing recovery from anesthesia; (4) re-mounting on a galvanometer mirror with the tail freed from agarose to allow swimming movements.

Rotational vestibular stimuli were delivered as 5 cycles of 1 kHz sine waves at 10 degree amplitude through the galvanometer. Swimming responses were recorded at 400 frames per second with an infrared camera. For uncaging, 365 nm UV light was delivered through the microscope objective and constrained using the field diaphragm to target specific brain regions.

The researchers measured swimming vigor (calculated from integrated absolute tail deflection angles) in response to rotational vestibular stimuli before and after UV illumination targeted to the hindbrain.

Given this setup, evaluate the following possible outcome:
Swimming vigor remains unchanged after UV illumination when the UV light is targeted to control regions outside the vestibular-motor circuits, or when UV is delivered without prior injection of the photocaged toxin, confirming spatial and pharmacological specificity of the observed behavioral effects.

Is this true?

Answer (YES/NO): YES